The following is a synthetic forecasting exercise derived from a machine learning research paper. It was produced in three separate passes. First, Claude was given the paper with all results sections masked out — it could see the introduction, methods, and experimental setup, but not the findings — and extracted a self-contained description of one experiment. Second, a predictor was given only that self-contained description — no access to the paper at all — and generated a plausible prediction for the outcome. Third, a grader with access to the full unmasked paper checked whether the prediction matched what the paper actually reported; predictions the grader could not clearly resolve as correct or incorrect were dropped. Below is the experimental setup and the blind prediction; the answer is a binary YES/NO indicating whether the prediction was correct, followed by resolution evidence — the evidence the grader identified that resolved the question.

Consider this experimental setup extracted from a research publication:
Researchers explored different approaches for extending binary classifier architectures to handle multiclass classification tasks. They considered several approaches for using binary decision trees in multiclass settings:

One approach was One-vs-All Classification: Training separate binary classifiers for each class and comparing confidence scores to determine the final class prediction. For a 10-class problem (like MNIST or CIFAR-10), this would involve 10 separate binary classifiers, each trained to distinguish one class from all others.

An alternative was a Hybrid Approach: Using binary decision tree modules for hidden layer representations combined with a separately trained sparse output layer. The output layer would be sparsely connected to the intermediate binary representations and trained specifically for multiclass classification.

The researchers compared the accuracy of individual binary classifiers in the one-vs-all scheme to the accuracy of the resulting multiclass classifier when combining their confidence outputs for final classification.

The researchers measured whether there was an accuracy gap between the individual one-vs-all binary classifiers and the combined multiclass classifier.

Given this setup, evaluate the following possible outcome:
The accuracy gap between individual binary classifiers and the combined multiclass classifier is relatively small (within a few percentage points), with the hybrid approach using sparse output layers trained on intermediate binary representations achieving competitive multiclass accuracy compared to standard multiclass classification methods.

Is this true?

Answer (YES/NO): NO